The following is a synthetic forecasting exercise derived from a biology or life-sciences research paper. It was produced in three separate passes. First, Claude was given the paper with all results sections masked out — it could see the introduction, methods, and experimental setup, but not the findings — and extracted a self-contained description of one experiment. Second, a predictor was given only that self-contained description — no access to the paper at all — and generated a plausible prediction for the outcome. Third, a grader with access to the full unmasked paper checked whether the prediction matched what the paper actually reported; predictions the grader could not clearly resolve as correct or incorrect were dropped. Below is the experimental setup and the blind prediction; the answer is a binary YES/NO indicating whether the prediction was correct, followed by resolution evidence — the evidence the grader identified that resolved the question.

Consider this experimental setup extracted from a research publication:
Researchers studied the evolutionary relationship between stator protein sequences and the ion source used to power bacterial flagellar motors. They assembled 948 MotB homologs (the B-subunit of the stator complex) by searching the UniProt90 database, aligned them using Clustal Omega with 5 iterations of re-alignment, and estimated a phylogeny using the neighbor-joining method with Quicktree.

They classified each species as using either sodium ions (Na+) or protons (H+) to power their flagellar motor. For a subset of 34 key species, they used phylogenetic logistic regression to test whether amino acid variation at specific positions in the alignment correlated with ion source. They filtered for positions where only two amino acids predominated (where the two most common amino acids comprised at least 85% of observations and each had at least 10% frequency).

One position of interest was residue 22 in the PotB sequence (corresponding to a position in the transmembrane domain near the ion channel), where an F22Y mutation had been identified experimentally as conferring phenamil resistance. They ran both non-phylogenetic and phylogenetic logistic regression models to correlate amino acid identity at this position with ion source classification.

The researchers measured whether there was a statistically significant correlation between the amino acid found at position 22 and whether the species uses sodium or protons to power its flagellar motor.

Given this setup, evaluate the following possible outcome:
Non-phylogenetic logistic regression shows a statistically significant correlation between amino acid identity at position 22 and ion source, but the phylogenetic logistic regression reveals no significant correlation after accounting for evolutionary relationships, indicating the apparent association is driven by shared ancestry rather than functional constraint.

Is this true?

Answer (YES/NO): NO